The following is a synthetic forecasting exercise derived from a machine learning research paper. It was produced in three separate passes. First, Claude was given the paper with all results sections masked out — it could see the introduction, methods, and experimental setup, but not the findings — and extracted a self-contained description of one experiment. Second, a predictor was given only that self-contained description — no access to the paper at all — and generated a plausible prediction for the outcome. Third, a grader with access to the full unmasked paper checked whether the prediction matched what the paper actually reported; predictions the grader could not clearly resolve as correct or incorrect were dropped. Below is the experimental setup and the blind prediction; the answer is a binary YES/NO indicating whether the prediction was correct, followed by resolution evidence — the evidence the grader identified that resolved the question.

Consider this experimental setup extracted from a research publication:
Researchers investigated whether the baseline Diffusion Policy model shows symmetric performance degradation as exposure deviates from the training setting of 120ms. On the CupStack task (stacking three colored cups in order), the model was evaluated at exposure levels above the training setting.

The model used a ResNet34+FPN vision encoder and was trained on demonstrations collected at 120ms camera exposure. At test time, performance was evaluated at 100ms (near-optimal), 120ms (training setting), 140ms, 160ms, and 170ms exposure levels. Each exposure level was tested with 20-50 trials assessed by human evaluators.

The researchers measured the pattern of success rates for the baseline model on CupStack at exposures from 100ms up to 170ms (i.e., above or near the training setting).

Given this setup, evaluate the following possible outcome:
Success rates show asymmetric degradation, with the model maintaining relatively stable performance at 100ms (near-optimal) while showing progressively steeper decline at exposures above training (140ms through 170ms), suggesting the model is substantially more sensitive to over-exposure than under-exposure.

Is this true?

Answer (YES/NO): YES